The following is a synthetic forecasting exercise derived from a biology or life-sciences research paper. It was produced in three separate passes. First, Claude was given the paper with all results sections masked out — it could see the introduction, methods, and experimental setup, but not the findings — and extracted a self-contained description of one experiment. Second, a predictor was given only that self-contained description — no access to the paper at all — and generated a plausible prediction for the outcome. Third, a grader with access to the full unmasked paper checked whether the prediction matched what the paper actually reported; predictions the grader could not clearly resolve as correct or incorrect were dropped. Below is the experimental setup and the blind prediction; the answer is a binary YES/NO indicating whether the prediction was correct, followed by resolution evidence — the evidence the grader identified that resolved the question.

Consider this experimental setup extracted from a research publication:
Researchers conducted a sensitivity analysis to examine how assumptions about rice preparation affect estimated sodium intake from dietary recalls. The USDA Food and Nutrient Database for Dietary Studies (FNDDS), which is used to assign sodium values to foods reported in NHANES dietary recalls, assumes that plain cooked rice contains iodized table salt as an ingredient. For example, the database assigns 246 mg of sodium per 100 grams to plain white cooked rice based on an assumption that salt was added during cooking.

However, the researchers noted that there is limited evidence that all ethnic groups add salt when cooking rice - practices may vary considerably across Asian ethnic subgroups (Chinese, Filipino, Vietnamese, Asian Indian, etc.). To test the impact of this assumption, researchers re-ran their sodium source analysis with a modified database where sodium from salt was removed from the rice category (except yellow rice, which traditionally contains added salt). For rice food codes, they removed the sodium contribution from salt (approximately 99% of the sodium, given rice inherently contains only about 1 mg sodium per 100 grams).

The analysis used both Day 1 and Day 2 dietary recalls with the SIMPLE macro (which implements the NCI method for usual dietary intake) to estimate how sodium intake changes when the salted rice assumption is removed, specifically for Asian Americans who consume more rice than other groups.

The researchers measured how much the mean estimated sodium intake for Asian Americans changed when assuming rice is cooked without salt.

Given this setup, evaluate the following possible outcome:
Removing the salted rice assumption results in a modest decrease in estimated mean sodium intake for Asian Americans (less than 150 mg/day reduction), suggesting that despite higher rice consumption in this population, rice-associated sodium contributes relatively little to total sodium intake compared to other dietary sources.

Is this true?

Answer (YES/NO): NO